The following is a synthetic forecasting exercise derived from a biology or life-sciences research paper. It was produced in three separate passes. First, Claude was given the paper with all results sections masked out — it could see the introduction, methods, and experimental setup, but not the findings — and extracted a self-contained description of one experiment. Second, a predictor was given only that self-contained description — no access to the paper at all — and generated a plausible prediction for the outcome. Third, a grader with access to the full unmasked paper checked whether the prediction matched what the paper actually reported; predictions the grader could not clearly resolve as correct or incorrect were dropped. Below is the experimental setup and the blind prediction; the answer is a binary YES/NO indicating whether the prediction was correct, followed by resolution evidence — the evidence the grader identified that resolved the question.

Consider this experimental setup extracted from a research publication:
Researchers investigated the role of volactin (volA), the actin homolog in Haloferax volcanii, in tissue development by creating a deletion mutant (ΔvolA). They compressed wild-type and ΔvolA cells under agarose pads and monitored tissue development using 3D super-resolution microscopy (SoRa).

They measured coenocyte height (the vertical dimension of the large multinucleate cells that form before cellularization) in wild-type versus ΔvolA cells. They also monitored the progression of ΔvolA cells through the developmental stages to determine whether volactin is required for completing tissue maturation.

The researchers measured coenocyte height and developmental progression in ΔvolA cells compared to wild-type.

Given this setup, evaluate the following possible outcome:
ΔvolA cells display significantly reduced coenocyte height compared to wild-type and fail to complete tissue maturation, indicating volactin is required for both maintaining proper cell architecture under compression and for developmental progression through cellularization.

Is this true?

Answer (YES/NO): NO